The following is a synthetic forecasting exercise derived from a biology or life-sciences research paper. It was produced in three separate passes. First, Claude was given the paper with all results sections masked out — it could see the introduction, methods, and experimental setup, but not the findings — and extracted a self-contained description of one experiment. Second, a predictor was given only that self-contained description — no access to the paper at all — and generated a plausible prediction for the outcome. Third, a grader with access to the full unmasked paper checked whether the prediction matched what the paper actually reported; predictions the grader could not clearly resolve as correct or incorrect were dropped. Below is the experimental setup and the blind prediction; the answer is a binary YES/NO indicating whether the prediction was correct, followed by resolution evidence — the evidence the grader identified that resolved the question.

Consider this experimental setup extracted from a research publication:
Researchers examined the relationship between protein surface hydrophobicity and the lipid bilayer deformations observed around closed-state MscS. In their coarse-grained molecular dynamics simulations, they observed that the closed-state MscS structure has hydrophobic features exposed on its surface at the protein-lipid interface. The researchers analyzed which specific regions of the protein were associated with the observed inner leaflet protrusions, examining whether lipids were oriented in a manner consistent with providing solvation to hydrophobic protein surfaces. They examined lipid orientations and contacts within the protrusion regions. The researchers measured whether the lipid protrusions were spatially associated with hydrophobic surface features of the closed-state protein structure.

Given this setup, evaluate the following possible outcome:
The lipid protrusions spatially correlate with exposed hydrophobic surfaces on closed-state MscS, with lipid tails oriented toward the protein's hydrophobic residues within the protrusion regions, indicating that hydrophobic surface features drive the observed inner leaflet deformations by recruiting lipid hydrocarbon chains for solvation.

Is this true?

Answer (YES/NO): YES